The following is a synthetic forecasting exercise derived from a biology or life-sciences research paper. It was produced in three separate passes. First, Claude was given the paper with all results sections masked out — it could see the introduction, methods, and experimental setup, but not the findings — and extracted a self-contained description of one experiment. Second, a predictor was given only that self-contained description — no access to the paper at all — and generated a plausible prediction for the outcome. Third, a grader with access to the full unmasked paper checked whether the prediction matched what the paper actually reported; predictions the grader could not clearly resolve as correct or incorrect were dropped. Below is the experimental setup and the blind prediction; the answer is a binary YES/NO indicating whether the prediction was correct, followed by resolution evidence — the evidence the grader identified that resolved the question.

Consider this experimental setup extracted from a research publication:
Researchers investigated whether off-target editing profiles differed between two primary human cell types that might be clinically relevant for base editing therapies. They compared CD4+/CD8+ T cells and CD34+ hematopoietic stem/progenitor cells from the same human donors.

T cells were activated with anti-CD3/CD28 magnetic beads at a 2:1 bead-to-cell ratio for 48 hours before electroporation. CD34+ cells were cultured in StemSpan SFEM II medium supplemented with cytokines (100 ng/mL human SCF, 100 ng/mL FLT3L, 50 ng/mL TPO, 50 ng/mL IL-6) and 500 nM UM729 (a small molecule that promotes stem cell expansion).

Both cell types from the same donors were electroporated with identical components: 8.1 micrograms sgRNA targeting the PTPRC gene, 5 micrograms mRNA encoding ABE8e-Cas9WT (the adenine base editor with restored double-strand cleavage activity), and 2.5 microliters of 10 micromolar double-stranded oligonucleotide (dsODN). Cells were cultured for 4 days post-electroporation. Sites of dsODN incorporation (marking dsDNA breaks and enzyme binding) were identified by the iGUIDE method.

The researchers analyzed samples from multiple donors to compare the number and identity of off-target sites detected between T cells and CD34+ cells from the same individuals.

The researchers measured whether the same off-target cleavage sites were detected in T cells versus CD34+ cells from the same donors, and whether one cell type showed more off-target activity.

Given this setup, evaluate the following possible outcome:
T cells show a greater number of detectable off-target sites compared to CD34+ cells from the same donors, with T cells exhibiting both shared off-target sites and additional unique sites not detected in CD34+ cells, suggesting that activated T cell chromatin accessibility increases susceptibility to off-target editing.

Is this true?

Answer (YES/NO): NO